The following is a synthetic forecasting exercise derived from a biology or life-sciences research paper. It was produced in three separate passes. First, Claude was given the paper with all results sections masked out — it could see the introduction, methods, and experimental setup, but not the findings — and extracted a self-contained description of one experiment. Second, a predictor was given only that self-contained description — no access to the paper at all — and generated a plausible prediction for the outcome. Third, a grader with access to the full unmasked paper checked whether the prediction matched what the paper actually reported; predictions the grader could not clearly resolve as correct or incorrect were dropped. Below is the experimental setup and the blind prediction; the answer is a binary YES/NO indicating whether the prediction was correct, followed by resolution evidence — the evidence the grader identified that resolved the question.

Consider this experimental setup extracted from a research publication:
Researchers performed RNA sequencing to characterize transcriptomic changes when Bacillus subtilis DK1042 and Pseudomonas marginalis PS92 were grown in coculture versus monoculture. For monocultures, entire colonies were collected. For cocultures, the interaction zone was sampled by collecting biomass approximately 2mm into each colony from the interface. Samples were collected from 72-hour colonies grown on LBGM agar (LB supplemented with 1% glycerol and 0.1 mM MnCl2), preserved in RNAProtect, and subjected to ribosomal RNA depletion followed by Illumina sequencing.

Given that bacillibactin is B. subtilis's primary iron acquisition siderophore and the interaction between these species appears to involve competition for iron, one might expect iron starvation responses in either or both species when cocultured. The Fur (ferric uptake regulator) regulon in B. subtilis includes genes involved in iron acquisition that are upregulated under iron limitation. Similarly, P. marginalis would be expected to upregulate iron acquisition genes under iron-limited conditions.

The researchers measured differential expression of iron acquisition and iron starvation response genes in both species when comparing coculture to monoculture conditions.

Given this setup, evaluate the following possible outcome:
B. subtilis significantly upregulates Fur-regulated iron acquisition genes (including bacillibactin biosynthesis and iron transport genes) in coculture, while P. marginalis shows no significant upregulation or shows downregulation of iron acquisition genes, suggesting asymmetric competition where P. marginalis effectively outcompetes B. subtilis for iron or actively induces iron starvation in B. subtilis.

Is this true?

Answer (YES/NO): NO